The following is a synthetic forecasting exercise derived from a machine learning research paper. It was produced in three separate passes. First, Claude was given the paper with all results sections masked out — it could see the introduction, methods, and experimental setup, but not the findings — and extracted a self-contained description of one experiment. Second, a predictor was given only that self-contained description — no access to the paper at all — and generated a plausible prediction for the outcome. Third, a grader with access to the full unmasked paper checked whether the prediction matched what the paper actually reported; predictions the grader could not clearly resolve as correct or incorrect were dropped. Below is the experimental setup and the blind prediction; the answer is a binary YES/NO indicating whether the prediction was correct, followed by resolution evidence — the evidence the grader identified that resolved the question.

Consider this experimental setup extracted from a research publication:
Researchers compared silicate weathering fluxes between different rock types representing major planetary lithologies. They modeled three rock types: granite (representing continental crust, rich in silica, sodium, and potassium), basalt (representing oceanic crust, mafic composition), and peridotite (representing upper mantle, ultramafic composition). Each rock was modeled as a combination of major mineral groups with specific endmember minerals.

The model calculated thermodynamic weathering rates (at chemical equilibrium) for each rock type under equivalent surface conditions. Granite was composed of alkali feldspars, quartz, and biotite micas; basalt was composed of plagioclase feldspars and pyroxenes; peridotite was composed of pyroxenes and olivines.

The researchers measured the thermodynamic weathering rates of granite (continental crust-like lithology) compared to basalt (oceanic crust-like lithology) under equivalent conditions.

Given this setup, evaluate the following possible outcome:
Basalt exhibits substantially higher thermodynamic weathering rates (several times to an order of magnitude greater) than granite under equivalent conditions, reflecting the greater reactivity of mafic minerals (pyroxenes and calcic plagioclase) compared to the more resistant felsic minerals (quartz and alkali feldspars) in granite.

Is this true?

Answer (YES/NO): NO